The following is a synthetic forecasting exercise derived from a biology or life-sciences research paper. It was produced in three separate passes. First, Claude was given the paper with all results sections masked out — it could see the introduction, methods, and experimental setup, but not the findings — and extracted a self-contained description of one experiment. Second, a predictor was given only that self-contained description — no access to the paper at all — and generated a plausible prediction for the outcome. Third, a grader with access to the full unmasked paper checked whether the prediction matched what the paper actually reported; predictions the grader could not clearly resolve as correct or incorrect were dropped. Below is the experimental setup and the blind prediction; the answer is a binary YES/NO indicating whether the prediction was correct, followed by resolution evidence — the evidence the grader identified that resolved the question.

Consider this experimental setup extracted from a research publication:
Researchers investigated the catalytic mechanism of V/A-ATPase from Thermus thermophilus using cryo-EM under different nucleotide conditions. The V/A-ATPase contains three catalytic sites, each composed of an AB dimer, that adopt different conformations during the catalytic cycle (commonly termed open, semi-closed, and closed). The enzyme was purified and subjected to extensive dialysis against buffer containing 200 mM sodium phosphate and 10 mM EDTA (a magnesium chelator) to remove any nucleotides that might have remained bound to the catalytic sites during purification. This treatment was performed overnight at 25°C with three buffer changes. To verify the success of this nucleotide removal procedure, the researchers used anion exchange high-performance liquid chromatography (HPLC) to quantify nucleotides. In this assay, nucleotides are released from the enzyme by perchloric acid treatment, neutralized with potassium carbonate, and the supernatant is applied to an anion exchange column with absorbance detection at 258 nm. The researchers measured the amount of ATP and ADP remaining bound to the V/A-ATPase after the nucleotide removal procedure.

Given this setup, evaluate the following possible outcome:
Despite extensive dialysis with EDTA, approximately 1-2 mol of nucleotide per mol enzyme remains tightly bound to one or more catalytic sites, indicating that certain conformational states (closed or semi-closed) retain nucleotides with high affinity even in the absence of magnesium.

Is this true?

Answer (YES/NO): NO